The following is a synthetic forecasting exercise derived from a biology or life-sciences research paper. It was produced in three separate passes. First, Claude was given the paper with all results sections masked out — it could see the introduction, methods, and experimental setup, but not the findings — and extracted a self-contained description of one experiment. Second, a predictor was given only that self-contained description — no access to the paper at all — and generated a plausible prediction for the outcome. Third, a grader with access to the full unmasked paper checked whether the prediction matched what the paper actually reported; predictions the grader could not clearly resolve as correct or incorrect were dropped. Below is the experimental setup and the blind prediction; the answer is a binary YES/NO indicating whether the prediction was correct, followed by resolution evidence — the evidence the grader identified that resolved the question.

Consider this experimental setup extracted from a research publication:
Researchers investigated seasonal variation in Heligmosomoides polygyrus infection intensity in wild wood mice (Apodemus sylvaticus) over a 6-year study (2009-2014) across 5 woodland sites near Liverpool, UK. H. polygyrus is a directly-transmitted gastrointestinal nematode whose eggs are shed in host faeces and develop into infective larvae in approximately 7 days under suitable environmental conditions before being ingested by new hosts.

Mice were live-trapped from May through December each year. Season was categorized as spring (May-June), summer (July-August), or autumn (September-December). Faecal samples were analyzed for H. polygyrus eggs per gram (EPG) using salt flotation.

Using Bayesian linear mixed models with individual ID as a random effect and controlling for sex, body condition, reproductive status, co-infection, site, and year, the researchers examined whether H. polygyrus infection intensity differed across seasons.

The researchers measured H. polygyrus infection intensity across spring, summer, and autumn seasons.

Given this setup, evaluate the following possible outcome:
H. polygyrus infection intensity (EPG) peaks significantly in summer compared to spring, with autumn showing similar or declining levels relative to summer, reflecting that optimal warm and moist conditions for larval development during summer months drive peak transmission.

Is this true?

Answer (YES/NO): NO